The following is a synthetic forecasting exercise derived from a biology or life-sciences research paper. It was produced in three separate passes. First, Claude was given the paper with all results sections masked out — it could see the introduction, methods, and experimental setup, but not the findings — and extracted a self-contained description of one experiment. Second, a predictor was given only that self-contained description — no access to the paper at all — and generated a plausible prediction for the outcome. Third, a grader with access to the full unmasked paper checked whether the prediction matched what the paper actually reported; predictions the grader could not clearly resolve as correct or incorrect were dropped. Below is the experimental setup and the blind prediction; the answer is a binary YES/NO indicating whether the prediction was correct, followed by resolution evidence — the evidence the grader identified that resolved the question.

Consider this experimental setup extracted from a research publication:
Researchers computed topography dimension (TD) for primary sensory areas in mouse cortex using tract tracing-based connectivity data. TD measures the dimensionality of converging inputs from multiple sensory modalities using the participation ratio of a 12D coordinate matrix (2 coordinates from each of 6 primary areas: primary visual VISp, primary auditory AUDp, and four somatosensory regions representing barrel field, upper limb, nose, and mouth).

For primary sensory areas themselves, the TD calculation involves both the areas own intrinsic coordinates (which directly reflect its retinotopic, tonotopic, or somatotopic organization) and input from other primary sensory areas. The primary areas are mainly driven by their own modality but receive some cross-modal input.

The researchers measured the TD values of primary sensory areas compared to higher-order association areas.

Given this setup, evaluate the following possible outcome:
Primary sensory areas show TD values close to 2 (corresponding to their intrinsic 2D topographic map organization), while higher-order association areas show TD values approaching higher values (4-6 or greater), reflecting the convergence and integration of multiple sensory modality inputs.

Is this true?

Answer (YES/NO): NO